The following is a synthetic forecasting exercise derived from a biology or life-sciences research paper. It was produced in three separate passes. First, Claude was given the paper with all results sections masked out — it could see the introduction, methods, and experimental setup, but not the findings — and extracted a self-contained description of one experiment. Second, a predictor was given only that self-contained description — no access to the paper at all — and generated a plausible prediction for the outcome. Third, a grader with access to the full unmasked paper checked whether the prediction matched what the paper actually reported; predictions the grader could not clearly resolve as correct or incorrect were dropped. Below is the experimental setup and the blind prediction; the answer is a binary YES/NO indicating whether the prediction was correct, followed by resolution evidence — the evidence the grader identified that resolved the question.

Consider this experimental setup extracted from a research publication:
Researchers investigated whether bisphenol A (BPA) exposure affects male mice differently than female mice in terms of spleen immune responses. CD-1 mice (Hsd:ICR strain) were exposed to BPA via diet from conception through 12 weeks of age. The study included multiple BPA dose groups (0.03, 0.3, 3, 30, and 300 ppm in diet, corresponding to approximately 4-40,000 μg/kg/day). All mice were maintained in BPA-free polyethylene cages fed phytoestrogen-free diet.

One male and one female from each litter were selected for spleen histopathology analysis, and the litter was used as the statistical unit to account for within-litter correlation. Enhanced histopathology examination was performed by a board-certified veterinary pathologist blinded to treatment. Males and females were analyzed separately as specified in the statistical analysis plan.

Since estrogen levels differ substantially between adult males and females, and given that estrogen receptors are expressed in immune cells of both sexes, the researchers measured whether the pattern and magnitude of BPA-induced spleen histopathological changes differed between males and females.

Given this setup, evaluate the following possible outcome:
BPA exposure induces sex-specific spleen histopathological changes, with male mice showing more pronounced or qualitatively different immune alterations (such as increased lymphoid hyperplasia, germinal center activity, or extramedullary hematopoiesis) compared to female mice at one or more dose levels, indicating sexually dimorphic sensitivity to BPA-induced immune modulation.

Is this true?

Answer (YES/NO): NO